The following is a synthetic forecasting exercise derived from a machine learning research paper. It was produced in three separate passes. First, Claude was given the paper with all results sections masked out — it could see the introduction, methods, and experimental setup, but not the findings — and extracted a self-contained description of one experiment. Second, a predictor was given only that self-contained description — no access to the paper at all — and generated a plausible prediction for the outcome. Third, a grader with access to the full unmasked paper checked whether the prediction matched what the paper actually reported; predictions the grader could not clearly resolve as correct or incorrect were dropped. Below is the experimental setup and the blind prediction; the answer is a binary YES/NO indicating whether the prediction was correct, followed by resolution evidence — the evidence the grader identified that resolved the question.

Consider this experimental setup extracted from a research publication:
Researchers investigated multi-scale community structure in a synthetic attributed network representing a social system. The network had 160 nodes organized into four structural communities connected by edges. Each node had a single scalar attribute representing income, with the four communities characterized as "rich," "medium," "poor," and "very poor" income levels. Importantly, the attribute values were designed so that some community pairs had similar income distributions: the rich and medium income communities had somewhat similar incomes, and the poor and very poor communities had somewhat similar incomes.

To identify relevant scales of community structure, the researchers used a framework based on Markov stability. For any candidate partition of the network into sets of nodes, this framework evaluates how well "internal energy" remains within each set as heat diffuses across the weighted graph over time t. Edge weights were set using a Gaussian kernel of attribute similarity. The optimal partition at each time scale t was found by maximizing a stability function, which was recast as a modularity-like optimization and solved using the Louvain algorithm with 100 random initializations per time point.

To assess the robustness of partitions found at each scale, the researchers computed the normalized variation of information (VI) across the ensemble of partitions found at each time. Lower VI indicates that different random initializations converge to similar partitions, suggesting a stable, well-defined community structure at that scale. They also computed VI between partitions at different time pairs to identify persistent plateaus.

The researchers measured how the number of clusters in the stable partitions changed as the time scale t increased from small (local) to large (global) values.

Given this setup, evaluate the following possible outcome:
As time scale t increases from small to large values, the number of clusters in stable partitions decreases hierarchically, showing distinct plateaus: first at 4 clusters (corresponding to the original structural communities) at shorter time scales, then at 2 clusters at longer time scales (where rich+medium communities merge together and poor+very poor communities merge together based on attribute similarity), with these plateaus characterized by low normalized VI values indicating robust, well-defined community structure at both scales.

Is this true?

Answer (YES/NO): NO